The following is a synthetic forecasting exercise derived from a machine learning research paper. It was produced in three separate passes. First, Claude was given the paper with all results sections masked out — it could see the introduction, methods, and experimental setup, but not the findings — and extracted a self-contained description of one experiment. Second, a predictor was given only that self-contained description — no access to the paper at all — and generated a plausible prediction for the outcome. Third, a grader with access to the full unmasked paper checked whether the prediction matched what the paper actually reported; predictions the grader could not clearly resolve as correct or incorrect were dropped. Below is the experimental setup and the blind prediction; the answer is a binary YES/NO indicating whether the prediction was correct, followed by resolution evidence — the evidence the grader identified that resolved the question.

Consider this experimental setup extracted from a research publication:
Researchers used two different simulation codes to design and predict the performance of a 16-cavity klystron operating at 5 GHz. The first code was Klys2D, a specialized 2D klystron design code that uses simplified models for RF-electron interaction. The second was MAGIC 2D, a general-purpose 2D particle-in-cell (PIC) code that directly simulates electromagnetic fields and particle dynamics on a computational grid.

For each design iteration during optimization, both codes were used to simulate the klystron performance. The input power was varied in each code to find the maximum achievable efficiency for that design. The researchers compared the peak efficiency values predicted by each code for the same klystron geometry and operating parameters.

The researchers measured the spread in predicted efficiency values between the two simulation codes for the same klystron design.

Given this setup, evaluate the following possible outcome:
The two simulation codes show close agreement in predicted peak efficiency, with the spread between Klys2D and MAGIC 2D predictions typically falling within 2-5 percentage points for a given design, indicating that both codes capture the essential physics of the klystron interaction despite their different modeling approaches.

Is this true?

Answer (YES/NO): NO